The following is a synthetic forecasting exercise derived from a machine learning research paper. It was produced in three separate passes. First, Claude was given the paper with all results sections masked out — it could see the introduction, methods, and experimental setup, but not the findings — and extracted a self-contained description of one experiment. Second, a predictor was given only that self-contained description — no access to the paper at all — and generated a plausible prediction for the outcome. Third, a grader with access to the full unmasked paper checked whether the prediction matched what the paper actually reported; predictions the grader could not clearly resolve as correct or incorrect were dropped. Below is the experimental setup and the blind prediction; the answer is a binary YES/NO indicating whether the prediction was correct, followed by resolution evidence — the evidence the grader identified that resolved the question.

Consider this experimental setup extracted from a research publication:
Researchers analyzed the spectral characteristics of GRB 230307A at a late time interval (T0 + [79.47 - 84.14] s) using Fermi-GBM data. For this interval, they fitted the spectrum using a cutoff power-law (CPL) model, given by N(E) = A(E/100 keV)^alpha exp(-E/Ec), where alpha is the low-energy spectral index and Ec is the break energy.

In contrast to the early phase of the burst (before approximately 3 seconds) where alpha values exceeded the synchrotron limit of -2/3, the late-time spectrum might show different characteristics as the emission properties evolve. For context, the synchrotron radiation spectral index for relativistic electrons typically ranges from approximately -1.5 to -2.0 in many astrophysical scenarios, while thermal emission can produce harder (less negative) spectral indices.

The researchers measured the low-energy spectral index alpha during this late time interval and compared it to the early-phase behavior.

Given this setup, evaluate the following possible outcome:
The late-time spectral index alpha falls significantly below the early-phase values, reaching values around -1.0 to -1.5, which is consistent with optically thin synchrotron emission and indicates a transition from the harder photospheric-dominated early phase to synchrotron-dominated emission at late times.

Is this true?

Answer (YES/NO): NO